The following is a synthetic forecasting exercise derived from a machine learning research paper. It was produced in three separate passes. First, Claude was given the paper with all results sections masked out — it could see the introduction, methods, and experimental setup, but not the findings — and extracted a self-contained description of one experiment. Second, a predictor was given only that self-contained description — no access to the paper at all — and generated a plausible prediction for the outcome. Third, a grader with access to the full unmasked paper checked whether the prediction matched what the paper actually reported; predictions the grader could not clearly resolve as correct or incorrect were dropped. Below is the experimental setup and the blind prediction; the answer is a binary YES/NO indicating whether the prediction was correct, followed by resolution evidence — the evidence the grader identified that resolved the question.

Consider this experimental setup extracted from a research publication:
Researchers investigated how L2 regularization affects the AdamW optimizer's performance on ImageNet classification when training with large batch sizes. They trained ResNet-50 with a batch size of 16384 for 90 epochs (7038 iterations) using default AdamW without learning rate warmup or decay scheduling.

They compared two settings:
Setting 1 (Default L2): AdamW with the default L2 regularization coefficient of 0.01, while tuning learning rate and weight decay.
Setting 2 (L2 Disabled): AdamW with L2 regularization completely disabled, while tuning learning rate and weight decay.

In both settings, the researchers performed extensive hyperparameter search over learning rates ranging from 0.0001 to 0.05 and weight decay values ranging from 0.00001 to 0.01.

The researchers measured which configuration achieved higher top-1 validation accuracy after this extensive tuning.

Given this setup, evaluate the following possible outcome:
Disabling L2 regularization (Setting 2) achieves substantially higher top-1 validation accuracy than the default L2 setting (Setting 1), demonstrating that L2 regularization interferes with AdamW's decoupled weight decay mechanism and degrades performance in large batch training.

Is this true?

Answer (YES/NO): YES